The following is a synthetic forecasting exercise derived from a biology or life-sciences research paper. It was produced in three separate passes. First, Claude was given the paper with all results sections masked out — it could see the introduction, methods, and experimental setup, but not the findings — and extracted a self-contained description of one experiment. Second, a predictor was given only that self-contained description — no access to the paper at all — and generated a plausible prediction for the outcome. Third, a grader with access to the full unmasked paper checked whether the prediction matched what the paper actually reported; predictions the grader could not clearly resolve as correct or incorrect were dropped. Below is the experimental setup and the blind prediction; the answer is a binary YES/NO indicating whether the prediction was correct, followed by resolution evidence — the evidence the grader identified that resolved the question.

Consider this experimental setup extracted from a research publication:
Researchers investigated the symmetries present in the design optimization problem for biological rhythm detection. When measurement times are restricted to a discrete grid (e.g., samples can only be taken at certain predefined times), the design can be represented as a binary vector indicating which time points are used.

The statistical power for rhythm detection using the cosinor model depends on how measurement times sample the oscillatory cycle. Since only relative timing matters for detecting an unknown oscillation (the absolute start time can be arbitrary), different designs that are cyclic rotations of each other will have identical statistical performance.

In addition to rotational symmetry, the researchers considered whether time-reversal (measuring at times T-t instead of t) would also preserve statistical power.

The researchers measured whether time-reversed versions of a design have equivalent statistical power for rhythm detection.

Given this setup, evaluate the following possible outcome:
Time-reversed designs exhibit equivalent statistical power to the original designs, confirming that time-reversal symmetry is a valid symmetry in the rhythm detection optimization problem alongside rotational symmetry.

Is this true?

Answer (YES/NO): YES